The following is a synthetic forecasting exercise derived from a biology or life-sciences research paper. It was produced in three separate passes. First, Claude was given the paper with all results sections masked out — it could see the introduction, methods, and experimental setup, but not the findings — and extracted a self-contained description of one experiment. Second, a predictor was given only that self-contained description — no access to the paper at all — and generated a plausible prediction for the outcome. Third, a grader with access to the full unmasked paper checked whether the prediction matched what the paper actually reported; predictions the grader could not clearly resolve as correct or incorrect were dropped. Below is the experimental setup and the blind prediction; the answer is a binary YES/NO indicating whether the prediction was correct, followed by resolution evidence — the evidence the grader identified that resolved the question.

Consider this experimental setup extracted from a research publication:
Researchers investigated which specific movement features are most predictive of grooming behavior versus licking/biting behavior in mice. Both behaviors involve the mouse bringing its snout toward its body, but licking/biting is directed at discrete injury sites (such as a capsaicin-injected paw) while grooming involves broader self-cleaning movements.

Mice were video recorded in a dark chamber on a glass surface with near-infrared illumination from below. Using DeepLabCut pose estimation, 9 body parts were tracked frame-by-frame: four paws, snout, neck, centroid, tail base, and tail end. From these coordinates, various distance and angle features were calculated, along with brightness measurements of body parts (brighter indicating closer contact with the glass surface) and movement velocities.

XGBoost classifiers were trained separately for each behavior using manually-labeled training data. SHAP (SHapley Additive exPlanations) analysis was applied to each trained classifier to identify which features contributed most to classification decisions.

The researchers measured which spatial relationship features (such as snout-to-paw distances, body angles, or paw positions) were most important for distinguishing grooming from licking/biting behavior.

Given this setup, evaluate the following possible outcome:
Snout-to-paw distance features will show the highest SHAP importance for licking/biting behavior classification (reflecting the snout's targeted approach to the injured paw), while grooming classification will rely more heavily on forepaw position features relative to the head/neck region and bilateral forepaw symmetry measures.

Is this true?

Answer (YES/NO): NO